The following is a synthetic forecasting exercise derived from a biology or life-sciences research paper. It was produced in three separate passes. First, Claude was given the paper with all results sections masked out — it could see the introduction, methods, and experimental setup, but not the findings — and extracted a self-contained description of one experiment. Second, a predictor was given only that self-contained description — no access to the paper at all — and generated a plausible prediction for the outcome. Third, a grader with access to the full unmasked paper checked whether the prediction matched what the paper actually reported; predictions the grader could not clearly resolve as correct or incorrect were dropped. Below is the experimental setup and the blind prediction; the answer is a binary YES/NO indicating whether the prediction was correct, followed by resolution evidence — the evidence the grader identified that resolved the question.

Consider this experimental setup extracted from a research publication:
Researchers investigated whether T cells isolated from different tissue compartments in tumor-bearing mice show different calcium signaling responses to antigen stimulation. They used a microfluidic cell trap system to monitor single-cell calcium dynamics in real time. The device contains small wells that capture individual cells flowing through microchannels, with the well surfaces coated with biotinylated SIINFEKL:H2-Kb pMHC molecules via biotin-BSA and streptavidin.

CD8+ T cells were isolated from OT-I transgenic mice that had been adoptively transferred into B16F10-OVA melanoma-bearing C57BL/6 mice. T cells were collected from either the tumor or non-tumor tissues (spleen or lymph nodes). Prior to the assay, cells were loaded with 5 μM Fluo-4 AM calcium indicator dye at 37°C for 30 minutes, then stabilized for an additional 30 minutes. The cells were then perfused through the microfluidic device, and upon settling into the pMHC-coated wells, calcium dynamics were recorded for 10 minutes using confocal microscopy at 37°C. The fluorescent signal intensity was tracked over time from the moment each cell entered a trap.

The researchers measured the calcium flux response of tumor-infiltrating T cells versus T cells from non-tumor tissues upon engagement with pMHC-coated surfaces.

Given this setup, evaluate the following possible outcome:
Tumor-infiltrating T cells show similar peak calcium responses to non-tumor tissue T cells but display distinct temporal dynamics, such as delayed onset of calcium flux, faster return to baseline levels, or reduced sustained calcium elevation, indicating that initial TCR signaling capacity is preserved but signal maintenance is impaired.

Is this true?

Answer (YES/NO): NO